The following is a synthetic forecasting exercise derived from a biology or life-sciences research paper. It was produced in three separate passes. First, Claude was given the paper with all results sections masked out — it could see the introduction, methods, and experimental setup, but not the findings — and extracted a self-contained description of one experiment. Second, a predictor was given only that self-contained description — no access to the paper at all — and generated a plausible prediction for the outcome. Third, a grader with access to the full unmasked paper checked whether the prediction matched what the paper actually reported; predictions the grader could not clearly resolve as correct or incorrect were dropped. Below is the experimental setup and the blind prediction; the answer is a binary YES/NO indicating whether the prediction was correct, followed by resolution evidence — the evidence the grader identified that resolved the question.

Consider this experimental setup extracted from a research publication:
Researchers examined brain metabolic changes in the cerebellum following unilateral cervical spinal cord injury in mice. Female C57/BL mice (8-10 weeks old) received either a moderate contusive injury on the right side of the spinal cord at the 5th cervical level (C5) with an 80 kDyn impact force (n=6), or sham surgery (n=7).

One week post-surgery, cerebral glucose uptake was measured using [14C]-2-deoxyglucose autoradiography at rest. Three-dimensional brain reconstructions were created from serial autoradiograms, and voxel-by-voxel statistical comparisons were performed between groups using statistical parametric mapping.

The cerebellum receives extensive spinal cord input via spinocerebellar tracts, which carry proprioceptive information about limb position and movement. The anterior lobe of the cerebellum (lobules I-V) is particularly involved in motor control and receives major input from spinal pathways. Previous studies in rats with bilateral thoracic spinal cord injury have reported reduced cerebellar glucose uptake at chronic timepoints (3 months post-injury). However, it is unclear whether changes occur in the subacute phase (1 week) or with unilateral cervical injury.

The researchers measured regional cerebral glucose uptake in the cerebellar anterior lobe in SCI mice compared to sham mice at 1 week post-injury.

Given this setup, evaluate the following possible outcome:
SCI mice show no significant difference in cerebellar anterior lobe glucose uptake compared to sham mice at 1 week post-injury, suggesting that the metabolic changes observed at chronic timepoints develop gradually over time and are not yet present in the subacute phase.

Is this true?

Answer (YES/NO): NO